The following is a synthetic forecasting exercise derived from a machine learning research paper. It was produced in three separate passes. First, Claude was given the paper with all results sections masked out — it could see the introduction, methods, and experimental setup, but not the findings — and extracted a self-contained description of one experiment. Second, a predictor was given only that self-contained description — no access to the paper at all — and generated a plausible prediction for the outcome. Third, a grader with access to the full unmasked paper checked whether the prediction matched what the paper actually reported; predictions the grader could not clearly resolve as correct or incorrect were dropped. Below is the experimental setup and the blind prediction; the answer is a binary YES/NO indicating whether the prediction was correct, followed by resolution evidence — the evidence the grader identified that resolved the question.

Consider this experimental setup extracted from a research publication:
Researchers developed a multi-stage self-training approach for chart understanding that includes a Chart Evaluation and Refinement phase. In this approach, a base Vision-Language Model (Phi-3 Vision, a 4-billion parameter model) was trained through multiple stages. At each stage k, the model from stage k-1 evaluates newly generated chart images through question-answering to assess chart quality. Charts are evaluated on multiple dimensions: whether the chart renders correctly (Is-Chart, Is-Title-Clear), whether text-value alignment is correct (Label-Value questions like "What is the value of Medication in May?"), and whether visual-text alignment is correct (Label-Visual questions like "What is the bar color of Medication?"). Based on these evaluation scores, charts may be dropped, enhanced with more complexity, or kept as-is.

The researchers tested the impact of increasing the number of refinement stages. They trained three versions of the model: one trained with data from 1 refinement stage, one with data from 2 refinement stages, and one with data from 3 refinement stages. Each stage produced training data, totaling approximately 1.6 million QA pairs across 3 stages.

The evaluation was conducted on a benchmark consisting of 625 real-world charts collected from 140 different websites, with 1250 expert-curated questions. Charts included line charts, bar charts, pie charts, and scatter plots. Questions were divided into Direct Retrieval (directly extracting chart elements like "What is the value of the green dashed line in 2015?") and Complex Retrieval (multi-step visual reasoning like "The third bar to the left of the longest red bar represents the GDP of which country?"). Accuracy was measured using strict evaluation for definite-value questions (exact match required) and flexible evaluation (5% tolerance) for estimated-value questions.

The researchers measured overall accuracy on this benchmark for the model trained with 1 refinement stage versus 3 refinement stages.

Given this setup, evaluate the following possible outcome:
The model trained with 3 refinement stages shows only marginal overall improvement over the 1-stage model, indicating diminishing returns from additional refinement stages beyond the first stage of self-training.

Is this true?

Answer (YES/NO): NO